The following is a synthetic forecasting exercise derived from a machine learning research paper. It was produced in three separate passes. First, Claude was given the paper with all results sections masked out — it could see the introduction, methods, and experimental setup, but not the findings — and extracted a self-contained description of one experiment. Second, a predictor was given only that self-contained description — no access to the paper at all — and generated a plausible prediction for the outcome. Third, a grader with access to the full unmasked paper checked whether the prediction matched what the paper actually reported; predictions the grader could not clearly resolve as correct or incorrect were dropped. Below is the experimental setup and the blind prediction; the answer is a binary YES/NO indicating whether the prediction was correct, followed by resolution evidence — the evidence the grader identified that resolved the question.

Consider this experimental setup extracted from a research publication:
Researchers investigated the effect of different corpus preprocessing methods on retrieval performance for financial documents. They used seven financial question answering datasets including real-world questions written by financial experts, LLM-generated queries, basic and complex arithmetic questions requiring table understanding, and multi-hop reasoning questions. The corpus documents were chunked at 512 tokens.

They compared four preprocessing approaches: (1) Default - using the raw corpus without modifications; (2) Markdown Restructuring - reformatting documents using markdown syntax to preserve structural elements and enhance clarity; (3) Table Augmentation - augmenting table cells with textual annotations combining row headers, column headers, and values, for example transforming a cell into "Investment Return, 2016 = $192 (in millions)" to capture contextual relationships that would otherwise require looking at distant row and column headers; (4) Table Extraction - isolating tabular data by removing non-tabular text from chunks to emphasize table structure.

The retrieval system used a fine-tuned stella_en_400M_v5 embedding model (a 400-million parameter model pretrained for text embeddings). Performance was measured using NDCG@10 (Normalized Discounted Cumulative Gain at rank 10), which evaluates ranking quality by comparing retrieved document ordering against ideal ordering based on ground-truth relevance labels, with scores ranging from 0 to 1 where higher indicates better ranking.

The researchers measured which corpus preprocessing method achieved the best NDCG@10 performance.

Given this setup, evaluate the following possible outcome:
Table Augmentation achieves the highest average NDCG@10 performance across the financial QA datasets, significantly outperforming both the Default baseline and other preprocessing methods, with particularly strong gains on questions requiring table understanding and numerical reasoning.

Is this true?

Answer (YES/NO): NO